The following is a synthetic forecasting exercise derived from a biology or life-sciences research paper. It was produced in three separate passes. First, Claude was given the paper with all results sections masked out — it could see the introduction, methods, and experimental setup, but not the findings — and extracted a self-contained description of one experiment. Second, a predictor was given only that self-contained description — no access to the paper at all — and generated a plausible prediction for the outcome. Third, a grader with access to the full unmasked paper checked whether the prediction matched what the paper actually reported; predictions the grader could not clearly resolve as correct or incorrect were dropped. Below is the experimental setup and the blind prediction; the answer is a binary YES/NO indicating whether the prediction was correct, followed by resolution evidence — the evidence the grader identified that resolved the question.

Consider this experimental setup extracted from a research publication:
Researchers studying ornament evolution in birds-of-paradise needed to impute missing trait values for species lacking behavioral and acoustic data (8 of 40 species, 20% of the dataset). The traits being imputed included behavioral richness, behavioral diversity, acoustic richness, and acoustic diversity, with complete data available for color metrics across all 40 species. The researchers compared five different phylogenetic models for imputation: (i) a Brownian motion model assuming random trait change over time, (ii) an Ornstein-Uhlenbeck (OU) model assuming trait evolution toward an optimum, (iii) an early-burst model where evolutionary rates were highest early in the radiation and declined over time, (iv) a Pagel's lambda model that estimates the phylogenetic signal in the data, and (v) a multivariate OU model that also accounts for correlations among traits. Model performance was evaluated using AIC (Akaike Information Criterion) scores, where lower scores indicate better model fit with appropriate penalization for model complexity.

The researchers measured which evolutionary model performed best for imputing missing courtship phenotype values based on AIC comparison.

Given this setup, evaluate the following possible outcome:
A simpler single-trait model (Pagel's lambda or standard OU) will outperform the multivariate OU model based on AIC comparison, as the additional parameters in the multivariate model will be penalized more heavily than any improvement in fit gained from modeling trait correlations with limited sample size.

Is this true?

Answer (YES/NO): YES